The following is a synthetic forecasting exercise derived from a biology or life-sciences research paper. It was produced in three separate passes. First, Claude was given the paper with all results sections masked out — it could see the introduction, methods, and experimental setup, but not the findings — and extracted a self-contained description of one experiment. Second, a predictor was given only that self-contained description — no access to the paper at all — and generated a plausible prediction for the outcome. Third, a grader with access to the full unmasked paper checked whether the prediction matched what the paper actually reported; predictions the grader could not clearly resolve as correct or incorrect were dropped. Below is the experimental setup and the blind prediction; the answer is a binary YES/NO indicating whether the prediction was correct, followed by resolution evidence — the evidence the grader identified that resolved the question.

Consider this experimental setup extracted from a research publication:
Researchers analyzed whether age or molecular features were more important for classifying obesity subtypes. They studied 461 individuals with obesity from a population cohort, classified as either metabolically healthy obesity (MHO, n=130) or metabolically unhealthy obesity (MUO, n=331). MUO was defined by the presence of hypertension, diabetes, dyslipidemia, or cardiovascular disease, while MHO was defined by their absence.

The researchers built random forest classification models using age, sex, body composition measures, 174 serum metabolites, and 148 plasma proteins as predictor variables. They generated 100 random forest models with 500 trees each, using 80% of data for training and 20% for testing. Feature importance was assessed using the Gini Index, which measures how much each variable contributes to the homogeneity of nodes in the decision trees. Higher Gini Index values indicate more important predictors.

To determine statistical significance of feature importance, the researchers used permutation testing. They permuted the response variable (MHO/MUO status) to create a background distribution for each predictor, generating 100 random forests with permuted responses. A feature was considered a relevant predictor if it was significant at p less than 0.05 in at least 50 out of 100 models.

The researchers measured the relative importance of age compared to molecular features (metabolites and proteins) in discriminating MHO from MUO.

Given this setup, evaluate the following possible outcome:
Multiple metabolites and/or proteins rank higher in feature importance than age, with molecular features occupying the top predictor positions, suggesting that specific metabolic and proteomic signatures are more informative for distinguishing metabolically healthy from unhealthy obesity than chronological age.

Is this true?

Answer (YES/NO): NO